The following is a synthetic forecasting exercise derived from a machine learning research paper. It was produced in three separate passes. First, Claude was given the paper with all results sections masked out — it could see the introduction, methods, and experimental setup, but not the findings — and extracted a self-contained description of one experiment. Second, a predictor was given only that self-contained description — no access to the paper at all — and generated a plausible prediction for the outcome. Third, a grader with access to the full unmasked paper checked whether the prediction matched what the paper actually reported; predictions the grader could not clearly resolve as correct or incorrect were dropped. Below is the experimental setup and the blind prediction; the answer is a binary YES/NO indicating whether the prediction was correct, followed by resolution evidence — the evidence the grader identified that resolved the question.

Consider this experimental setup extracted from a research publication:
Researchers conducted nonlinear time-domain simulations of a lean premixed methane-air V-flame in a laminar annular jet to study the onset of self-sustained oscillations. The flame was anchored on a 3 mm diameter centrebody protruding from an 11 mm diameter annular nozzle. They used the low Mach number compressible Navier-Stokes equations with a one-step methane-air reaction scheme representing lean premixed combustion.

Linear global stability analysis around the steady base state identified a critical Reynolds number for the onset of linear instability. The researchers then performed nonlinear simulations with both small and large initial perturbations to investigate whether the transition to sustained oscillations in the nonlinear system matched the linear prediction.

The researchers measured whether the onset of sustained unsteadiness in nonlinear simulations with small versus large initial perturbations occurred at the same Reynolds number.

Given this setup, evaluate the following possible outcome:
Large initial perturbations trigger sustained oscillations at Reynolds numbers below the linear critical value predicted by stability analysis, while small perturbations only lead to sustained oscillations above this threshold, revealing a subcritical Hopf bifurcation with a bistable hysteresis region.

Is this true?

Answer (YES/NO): YES